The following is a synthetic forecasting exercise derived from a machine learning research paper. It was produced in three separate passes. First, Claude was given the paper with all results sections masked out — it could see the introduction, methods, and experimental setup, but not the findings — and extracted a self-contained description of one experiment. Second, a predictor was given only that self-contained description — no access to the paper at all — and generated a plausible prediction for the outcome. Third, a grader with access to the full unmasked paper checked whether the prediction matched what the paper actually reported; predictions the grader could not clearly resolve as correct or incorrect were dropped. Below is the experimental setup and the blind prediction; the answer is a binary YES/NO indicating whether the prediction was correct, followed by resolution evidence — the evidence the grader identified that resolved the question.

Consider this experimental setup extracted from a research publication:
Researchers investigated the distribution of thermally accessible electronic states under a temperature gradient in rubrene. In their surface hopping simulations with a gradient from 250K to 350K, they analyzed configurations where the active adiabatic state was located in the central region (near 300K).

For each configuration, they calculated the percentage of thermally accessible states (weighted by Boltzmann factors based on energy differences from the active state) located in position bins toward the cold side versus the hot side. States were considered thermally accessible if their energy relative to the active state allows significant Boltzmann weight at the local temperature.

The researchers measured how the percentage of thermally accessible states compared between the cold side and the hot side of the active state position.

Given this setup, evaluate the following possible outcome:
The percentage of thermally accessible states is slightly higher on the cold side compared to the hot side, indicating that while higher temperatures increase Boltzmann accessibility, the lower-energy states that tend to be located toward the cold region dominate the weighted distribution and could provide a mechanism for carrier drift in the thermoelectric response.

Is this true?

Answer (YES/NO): NO